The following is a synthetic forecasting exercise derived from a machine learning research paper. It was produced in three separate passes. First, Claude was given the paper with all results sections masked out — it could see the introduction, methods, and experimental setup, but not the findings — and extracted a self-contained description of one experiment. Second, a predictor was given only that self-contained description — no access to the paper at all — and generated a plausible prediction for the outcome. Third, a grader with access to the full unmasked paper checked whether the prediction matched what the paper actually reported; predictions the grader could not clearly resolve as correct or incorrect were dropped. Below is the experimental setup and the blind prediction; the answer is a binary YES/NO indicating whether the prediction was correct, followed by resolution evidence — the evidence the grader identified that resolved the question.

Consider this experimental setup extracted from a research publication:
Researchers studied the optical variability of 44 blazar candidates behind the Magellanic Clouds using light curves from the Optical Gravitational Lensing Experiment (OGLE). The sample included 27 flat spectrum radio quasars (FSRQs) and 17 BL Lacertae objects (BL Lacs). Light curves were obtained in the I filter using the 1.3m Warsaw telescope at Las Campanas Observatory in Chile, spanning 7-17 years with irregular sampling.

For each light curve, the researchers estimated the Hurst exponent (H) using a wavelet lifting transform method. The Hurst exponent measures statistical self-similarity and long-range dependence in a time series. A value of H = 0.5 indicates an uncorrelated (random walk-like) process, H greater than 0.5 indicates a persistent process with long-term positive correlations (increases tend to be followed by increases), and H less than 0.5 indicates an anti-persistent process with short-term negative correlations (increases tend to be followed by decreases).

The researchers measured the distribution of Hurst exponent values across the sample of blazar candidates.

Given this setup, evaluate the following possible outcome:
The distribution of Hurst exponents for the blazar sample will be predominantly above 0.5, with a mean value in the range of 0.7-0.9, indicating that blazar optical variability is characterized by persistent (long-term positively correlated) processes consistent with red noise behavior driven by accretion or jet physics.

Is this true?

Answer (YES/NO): NO